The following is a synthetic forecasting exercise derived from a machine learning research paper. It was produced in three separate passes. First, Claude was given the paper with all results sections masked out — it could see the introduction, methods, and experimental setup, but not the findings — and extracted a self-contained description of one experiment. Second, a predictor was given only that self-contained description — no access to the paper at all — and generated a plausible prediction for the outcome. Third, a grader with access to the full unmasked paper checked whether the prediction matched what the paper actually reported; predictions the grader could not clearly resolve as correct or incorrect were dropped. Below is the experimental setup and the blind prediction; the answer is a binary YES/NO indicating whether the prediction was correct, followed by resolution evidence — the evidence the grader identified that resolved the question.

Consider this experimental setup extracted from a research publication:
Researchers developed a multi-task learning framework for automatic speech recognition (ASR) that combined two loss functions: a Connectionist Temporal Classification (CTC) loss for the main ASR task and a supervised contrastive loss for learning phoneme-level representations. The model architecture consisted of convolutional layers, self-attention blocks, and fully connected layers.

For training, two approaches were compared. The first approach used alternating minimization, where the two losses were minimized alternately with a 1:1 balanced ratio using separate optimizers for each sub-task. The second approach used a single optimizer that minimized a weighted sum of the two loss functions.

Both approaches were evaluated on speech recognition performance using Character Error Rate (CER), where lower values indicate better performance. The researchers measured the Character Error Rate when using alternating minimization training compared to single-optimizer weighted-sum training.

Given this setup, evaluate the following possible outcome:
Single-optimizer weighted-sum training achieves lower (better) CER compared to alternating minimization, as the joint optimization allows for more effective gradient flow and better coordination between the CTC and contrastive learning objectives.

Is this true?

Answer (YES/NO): NO